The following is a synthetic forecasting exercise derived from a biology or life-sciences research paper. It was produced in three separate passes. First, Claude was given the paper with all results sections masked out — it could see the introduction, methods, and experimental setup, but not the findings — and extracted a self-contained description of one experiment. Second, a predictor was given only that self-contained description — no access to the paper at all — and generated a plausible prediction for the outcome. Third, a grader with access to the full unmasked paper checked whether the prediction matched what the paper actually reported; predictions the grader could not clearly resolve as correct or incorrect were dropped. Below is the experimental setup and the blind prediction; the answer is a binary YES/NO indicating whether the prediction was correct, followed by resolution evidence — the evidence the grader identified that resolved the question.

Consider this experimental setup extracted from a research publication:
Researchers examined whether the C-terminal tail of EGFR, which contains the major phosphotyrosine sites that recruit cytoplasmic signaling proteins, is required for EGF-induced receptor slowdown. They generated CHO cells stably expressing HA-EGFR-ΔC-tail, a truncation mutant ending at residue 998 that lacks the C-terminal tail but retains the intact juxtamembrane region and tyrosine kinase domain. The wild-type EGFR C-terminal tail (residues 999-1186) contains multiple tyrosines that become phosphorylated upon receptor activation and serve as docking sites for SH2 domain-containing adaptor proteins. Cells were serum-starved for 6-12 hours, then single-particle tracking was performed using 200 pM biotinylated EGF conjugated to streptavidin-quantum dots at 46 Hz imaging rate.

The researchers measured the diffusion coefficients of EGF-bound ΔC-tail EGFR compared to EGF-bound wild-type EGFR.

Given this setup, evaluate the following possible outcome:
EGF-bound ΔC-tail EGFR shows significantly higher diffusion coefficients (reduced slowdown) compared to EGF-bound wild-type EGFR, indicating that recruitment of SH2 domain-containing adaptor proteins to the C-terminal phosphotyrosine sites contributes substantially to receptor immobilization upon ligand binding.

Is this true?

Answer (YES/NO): NO